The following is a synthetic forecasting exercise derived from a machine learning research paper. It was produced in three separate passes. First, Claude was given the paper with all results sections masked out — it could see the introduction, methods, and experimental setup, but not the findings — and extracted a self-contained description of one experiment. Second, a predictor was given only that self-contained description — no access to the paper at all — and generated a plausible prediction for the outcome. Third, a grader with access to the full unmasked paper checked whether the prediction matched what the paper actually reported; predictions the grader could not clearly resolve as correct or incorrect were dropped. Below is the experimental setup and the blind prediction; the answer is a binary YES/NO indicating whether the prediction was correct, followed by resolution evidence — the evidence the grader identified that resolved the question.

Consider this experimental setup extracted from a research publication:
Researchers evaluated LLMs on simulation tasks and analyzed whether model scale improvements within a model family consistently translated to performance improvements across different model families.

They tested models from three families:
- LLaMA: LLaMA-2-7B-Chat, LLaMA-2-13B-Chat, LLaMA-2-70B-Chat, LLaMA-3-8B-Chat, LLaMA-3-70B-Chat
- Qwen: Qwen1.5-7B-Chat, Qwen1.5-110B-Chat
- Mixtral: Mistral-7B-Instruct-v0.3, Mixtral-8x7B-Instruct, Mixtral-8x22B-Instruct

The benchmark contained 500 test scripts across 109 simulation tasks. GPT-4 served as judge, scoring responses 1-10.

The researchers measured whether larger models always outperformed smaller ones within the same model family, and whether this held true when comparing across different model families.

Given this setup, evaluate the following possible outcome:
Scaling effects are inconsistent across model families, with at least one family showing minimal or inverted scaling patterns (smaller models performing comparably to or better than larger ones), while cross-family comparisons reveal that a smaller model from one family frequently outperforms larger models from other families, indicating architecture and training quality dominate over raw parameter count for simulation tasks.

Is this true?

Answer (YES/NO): NO